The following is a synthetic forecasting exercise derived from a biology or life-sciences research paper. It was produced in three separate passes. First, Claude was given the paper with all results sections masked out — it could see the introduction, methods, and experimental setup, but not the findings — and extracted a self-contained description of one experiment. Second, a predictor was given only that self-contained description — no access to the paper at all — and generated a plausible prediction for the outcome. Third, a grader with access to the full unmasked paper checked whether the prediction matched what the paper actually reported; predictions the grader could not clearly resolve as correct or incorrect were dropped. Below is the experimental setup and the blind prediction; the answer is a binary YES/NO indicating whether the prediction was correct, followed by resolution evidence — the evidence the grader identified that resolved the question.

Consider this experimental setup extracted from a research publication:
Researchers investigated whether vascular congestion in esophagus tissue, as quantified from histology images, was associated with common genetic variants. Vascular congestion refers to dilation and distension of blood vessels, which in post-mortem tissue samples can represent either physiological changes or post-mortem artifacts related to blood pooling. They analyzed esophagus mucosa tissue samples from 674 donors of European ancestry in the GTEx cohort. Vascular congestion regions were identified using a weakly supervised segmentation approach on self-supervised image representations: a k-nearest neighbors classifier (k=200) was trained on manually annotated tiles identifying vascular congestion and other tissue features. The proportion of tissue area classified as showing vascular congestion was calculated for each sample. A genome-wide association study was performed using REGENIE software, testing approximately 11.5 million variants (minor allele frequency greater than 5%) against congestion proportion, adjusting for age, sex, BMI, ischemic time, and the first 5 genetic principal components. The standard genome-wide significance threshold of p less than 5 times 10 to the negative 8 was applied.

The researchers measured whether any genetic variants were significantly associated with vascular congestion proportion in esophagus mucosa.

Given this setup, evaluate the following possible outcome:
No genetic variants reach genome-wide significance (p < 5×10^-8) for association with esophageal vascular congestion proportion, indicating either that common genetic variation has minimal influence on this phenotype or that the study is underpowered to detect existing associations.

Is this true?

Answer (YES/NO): YES